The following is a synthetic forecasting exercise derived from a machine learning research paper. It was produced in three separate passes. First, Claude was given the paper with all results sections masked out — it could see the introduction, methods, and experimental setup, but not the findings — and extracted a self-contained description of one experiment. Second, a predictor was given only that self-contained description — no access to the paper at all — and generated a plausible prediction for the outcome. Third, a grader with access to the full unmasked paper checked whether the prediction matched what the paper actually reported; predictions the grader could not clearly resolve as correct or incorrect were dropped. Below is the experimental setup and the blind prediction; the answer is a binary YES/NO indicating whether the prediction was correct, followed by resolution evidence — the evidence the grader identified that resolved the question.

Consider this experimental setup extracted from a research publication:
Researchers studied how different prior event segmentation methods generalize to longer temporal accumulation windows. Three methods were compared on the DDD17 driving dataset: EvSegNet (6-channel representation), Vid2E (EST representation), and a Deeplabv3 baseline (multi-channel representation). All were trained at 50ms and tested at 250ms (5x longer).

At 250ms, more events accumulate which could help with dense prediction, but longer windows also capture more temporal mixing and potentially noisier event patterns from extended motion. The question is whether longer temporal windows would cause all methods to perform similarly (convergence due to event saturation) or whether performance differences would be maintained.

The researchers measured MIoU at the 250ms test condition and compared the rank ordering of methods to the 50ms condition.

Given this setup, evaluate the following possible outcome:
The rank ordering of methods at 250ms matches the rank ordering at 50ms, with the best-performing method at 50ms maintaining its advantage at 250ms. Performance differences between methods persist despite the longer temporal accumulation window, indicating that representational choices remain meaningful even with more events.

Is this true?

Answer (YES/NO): YES